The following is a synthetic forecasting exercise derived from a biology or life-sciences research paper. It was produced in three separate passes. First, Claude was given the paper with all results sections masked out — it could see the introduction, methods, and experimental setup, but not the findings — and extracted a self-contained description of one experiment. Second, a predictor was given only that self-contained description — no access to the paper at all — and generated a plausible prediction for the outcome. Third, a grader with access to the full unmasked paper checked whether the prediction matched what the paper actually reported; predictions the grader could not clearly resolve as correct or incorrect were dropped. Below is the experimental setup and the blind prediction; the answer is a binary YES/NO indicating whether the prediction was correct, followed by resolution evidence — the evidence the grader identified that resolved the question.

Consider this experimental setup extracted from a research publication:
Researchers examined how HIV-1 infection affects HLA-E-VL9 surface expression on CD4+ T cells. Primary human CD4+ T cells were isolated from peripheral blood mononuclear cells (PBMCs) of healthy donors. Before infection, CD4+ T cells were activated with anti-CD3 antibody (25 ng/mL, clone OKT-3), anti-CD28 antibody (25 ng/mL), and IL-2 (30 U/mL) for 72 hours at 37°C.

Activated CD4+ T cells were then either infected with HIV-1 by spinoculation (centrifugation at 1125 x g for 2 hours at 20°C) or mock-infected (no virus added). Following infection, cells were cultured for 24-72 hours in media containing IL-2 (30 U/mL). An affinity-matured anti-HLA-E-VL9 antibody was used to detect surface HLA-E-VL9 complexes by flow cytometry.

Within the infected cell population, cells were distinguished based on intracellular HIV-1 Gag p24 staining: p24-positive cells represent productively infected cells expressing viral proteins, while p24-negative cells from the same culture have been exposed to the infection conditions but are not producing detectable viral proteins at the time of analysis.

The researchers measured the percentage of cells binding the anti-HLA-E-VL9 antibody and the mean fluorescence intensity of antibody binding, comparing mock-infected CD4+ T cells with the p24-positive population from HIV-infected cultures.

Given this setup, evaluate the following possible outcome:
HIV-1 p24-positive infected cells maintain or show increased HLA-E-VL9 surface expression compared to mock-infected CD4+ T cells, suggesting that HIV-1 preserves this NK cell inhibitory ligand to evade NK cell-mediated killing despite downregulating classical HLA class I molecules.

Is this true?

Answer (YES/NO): NO